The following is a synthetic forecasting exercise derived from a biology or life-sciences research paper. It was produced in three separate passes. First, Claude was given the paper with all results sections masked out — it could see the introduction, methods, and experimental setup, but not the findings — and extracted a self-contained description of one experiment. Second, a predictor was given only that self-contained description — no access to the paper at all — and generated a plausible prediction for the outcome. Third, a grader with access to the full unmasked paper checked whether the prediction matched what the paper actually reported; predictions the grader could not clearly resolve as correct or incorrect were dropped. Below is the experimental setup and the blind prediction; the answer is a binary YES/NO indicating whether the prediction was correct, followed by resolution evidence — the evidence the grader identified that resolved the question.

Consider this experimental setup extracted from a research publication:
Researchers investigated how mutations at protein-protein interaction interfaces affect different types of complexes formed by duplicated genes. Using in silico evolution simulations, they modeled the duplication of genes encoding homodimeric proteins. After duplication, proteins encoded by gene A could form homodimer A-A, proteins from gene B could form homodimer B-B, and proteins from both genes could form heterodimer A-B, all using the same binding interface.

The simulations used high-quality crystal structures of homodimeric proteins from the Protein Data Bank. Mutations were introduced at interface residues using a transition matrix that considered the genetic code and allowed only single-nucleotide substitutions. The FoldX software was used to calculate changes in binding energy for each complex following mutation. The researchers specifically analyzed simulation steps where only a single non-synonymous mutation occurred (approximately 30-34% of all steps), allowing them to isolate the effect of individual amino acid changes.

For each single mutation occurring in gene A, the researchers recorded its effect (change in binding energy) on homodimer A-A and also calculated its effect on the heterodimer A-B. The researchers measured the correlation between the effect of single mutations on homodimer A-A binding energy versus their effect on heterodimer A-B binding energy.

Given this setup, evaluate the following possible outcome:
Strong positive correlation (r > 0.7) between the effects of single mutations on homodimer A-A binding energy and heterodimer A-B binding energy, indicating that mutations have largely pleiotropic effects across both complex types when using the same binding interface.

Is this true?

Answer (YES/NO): NO